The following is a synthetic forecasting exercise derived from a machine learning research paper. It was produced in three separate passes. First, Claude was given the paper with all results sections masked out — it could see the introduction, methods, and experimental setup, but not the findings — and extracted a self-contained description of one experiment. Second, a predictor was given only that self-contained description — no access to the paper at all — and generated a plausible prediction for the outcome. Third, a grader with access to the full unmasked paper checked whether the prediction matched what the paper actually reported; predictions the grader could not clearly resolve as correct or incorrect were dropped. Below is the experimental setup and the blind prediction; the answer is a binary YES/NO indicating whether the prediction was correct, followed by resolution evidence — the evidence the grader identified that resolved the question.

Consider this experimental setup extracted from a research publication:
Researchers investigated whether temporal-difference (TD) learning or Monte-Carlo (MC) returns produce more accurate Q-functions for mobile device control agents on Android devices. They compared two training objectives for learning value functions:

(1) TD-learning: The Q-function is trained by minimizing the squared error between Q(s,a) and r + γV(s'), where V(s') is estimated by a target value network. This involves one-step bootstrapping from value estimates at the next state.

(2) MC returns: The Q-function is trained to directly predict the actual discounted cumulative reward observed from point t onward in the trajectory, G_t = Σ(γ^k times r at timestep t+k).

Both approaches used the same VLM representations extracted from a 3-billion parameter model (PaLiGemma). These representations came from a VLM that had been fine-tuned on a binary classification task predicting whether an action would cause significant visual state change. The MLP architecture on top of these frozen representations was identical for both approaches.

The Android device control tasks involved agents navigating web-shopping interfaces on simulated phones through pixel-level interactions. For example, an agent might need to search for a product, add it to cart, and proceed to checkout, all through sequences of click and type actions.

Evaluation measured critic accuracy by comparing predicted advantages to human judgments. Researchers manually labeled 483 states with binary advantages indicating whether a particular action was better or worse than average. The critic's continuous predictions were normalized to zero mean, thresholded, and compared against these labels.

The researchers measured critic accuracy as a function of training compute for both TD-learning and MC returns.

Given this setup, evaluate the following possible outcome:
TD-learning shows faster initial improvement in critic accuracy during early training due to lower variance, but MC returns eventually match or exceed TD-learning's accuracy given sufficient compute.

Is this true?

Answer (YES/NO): NO